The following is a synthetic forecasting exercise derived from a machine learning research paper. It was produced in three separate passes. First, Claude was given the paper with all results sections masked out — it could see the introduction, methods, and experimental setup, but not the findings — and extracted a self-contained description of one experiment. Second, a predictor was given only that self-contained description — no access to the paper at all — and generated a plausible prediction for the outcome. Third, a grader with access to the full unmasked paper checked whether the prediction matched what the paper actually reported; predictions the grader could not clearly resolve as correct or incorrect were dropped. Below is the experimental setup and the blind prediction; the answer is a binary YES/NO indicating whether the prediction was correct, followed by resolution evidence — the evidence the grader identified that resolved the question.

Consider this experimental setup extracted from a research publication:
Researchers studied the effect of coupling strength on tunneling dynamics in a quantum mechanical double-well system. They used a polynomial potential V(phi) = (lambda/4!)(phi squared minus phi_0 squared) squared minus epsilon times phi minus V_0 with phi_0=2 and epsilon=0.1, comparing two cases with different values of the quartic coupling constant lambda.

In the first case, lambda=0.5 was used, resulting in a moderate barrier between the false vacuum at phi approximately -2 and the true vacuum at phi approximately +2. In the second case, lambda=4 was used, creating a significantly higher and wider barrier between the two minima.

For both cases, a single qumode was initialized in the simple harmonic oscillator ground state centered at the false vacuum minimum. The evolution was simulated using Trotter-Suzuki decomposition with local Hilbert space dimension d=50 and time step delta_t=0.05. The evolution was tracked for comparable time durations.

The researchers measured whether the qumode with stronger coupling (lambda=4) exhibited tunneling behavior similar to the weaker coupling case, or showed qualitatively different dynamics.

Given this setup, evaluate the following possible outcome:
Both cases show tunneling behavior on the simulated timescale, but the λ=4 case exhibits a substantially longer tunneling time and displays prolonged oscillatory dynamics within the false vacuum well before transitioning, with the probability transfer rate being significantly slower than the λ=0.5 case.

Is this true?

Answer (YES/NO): NO